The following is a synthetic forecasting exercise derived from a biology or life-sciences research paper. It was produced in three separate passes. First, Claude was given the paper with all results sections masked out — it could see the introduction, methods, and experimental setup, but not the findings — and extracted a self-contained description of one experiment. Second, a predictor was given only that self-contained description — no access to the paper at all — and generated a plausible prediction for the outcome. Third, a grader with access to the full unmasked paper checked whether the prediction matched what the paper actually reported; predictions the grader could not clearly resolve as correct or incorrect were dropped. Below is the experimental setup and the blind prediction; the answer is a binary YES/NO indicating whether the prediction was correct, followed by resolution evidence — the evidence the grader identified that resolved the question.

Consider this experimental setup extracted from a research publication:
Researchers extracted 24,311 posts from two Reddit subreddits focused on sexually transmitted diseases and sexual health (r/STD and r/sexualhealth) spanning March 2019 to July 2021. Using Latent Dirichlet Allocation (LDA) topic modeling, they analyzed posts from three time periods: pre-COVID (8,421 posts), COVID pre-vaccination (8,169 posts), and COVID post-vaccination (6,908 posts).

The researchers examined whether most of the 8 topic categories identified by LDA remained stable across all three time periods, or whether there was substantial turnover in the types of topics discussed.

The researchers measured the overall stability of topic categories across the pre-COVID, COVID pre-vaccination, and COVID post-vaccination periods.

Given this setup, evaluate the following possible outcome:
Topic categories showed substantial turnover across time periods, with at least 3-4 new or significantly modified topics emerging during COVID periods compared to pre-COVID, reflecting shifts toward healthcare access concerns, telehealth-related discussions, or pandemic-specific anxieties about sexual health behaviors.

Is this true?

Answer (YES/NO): NO